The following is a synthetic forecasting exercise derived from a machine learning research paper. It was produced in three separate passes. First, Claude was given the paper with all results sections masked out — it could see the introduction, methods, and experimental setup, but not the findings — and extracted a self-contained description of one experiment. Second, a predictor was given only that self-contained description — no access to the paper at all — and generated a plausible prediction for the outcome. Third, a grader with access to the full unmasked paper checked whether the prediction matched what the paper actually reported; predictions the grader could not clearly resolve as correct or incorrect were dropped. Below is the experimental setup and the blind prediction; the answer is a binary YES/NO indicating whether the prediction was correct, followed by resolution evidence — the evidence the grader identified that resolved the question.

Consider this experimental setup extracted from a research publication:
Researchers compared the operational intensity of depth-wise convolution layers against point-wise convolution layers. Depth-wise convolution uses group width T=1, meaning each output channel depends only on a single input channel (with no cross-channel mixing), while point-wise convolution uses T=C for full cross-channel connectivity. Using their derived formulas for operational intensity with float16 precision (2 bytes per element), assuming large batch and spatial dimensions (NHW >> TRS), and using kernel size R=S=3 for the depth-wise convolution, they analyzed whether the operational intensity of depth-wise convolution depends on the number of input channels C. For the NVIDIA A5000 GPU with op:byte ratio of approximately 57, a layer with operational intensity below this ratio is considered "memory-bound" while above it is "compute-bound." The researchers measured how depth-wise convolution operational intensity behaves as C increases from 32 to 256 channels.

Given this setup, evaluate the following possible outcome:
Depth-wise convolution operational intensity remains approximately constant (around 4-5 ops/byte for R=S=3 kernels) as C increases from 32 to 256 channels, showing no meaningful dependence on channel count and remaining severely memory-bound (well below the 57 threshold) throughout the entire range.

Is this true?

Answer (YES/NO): YES